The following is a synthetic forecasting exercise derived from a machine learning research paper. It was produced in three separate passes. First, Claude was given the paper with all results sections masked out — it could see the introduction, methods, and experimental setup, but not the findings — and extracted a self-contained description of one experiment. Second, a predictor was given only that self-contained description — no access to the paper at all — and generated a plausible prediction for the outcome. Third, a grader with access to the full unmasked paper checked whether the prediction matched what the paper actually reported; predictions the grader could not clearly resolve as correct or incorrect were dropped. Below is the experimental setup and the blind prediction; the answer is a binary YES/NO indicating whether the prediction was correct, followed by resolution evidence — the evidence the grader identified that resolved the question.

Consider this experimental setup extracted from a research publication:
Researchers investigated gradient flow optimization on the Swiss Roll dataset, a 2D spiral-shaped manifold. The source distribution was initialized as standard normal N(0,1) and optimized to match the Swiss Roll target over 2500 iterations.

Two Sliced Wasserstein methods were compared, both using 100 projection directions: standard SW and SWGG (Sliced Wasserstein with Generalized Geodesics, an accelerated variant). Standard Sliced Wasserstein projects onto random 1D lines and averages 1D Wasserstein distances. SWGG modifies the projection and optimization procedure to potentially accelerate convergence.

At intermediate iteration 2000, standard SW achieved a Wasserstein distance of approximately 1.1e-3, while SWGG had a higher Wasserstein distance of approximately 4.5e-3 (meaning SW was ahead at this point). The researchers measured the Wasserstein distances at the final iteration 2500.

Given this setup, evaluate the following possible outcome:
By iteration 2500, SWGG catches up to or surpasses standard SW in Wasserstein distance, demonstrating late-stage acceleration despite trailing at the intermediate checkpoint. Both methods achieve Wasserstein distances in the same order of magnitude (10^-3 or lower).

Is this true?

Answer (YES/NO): NO